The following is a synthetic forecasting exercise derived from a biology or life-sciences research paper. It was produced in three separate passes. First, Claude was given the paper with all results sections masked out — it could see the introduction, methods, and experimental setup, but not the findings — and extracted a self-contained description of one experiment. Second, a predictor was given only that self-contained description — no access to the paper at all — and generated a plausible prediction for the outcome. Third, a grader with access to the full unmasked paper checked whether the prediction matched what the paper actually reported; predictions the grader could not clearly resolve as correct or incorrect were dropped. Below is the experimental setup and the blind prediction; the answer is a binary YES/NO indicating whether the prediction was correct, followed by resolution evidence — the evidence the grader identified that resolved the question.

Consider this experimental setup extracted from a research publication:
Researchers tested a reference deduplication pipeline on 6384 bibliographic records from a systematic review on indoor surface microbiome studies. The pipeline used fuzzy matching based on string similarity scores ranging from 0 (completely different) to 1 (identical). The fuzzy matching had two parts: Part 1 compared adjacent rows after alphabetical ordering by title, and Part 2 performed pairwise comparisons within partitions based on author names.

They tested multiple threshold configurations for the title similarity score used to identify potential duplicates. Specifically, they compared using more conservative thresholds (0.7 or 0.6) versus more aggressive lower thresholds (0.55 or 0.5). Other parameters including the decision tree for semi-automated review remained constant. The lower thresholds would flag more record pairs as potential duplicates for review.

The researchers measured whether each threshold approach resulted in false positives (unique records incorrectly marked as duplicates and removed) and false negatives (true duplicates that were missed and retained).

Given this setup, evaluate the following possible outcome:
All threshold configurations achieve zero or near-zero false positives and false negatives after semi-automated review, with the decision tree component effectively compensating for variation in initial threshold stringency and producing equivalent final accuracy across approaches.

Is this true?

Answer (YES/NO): NO